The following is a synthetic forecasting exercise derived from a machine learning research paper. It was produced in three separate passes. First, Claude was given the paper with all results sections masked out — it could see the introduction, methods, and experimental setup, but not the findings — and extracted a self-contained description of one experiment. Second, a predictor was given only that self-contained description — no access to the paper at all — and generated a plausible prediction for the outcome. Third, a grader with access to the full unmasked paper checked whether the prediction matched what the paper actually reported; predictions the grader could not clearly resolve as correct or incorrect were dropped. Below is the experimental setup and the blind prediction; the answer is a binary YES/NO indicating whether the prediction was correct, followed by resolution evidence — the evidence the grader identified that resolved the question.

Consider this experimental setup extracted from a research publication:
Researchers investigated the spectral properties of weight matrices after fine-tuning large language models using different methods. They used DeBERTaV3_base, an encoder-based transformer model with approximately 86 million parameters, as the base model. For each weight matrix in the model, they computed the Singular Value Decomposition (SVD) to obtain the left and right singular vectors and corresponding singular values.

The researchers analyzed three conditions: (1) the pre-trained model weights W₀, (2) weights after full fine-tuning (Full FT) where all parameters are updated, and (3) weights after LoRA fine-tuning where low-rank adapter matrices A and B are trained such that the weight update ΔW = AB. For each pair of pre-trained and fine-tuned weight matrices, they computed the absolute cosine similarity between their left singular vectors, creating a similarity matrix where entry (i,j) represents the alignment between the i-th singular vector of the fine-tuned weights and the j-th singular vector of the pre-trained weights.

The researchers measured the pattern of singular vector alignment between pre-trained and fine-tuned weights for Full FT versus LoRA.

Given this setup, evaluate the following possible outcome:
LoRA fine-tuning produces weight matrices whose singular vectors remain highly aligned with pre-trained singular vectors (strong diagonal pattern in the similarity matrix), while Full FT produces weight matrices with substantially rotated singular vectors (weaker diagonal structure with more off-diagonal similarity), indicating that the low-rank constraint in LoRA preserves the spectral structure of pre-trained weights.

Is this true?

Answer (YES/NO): NO